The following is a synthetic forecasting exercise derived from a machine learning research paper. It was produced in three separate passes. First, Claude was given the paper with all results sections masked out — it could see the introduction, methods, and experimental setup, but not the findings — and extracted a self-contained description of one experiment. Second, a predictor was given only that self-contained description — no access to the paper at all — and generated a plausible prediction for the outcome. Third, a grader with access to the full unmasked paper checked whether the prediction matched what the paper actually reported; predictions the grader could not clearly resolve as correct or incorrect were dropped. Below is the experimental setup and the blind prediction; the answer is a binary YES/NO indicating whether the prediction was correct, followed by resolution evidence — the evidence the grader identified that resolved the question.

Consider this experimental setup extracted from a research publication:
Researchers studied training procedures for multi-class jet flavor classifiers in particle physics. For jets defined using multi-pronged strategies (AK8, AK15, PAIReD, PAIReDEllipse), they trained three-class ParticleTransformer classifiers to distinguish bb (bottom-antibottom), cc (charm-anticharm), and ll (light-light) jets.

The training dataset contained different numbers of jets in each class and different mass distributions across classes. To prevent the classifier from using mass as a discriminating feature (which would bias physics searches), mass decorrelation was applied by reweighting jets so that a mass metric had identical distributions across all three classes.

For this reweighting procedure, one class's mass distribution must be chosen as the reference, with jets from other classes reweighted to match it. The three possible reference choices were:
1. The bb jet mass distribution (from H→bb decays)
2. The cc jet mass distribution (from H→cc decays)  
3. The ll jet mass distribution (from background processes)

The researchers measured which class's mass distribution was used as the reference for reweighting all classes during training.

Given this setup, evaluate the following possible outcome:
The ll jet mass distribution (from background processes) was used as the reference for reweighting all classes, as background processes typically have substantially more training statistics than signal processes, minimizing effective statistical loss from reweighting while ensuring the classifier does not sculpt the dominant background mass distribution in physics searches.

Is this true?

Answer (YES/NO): YES